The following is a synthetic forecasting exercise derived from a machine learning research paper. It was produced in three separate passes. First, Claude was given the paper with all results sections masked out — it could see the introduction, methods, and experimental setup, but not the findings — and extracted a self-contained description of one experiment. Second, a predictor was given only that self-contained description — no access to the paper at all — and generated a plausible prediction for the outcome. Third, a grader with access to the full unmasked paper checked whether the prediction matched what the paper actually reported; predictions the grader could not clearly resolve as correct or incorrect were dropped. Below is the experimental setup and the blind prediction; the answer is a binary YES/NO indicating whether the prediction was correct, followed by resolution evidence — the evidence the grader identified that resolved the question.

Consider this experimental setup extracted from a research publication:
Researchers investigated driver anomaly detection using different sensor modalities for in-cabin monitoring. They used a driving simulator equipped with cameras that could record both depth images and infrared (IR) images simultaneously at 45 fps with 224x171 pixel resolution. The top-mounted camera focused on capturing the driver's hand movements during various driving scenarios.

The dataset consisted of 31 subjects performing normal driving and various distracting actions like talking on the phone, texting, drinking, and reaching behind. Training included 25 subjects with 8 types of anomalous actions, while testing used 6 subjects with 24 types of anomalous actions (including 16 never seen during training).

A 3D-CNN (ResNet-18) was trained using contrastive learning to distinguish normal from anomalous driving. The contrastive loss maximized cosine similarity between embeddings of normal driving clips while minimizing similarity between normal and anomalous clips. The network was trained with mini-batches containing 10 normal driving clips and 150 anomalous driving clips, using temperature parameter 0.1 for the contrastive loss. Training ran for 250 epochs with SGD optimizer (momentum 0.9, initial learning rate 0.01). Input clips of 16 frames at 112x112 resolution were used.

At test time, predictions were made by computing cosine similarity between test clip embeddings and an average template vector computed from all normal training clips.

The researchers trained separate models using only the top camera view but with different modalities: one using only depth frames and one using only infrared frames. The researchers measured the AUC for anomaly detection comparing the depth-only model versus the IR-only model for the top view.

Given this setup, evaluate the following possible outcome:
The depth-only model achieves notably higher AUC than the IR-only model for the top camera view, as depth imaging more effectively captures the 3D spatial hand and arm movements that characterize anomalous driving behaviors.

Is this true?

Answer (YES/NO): YES